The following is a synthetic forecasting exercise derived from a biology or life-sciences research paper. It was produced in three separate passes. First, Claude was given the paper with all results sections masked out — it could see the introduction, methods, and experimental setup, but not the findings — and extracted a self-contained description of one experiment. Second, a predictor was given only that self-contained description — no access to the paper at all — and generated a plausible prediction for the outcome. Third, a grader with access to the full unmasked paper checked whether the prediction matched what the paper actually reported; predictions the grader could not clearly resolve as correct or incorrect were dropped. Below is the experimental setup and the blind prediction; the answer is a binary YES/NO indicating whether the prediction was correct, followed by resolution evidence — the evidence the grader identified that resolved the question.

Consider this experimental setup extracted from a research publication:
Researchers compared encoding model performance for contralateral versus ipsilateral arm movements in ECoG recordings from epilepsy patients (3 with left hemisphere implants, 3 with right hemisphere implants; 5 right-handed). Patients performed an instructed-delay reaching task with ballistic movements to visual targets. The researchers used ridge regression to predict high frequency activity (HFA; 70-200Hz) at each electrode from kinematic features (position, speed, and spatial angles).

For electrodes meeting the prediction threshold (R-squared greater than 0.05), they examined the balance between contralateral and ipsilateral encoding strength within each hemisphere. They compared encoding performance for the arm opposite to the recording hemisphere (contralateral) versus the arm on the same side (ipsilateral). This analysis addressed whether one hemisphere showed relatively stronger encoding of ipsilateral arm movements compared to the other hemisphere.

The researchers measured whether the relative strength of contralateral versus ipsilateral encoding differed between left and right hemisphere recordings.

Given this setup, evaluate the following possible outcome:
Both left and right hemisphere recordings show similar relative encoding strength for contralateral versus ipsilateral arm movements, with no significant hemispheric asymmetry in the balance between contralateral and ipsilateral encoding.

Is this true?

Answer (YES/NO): NO